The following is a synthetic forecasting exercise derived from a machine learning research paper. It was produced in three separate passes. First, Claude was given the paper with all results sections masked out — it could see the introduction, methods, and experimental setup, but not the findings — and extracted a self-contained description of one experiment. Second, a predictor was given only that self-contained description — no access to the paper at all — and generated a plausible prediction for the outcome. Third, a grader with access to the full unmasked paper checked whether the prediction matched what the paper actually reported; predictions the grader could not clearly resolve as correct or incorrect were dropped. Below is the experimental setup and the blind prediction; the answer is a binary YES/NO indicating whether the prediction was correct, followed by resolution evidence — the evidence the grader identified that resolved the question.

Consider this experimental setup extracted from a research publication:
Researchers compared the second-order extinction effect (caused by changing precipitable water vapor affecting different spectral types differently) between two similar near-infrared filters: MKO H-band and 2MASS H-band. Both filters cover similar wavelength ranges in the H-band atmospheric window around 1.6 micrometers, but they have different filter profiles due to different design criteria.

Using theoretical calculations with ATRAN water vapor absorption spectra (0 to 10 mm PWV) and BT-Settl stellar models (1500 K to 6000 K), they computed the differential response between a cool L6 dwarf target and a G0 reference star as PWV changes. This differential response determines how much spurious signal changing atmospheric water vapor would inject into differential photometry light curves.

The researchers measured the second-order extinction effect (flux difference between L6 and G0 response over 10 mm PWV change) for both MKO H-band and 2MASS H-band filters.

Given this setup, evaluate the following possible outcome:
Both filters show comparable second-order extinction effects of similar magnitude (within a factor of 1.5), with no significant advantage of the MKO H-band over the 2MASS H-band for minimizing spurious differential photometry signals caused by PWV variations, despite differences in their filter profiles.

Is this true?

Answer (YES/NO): YES